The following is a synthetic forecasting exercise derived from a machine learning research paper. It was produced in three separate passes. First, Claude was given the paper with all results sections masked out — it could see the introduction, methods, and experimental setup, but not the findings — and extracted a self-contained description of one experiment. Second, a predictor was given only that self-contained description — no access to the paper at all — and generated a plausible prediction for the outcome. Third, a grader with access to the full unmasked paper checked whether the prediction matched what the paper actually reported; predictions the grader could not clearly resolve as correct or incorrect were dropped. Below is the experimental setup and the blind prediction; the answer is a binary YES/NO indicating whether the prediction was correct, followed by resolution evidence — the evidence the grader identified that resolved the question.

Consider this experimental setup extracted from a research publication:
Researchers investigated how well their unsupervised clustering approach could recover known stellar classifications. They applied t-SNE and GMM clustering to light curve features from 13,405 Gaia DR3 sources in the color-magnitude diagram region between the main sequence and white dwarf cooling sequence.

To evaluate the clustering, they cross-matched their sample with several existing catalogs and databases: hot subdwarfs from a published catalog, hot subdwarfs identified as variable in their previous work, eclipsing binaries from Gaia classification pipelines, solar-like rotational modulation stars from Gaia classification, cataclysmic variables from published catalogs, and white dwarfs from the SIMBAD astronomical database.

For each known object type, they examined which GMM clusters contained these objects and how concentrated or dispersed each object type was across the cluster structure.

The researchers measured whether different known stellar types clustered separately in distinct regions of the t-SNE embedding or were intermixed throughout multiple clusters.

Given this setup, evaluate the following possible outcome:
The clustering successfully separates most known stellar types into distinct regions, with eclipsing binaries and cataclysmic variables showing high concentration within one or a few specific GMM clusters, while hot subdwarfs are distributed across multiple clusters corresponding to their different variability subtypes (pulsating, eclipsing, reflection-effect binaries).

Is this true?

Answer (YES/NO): NO